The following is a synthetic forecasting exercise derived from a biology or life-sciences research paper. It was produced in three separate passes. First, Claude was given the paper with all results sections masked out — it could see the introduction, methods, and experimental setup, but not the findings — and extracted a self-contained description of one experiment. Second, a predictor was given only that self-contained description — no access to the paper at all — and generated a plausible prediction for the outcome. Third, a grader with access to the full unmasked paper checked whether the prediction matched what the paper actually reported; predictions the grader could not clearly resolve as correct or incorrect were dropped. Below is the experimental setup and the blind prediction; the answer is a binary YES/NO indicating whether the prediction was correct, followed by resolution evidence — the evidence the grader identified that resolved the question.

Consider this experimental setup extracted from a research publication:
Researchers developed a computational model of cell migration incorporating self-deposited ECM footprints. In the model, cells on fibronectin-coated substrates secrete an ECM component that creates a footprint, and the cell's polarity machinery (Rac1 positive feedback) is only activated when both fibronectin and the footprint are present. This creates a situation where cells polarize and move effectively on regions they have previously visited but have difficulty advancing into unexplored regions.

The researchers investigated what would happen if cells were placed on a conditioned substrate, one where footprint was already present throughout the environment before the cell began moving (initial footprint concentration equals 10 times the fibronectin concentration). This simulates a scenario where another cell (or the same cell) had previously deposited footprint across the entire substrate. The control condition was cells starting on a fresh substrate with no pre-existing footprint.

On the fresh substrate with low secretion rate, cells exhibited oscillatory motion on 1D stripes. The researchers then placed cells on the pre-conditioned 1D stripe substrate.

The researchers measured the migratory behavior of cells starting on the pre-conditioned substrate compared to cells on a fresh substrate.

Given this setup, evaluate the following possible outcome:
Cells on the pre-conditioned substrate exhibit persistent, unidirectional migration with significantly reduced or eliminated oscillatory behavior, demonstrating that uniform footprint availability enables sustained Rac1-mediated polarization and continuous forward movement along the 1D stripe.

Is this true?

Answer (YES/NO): YES